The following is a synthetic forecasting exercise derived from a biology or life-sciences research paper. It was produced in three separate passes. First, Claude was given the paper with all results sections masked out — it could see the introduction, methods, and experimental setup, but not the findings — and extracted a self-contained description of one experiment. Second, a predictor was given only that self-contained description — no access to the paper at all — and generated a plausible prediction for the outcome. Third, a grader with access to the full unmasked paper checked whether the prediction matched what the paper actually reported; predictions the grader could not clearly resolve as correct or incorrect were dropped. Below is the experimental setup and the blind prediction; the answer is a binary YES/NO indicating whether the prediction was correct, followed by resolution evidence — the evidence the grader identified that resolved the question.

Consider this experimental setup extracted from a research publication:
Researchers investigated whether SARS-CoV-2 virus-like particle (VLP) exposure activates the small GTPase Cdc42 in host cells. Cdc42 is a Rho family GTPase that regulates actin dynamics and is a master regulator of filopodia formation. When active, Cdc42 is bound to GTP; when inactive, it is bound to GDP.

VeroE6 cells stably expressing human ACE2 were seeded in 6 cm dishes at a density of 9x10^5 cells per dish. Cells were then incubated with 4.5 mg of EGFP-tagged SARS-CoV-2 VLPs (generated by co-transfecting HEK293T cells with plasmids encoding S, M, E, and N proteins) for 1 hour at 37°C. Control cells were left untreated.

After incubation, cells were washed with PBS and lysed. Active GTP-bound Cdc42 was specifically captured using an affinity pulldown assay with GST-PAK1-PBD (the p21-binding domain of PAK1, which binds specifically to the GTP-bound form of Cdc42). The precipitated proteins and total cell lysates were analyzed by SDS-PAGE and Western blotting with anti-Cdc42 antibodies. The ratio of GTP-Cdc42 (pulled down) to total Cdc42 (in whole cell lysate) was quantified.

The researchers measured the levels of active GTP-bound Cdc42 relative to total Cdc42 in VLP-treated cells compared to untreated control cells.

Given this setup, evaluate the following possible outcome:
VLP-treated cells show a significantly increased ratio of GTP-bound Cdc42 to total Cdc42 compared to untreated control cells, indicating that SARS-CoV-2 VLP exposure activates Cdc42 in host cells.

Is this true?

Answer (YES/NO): YES